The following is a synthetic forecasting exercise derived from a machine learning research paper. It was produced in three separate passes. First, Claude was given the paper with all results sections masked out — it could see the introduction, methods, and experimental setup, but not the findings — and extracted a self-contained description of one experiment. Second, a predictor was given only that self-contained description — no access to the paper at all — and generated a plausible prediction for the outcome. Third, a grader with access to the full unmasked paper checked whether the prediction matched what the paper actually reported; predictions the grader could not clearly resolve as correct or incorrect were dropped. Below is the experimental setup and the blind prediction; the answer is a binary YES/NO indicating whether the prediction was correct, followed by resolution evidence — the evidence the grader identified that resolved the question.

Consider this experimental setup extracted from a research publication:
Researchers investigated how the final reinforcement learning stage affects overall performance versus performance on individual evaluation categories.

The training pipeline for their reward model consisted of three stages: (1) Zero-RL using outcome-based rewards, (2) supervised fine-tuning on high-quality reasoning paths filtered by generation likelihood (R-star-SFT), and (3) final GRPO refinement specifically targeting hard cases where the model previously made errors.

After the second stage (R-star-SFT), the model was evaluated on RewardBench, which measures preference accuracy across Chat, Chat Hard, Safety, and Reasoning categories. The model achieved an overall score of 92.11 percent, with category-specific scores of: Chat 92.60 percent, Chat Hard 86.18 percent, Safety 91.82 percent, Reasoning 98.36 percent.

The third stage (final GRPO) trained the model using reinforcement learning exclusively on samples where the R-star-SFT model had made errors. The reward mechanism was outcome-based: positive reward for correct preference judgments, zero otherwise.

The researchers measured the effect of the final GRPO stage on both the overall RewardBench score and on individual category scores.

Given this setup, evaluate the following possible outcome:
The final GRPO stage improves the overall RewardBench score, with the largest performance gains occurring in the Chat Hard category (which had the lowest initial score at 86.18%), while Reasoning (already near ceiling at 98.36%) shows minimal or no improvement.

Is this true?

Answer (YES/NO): NO